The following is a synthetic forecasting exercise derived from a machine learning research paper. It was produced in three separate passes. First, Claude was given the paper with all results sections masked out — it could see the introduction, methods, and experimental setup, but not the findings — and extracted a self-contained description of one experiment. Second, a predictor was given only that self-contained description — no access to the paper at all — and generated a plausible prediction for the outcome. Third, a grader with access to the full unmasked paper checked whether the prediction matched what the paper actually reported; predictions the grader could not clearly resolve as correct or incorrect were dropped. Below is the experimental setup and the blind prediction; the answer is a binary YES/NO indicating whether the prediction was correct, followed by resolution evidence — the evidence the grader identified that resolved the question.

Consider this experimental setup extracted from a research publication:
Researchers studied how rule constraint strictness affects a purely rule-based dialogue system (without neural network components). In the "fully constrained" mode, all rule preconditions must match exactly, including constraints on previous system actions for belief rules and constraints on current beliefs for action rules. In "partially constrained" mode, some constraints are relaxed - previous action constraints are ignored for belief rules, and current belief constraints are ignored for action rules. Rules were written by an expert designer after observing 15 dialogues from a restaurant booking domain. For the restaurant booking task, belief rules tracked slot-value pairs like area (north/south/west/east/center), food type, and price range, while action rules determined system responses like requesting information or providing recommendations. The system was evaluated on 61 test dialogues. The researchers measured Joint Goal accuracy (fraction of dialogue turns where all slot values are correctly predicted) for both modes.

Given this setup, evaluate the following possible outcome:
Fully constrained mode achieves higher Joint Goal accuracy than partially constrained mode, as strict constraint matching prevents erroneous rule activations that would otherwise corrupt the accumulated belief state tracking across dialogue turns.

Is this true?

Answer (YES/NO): NO